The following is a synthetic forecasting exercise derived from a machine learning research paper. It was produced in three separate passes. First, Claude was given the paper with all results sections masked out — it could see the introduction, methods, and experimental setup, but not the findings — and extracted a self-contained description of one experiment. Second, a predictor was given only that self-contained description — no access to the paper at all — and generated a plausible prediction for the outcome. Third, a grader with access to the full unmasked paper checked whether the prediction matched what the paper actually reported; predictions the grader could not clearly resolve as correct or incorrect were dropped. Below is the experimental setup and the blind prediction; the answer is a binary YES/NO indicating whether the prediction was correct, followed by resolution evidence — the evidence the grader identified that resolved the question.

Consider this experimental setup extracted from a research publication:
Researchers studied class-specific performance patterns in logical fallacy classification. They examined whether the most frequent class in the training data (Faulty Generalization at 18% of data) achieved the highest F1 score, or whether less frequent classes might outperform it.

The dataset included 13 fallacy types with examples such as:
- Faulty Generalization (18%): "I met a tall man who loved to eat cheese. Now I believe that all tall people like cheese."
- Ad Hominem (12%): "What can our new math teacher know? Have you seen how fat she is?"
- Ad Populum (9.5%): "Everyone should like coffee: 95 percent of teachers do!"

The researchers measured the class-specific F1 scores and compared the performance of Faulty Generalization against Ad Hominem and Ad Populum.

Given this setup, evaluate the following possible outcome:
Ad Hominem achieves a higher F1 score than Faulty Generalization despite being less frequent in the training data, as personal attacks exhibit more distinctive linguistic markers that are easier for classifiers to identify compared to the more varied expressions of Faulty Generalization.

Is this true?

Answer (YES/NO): YES